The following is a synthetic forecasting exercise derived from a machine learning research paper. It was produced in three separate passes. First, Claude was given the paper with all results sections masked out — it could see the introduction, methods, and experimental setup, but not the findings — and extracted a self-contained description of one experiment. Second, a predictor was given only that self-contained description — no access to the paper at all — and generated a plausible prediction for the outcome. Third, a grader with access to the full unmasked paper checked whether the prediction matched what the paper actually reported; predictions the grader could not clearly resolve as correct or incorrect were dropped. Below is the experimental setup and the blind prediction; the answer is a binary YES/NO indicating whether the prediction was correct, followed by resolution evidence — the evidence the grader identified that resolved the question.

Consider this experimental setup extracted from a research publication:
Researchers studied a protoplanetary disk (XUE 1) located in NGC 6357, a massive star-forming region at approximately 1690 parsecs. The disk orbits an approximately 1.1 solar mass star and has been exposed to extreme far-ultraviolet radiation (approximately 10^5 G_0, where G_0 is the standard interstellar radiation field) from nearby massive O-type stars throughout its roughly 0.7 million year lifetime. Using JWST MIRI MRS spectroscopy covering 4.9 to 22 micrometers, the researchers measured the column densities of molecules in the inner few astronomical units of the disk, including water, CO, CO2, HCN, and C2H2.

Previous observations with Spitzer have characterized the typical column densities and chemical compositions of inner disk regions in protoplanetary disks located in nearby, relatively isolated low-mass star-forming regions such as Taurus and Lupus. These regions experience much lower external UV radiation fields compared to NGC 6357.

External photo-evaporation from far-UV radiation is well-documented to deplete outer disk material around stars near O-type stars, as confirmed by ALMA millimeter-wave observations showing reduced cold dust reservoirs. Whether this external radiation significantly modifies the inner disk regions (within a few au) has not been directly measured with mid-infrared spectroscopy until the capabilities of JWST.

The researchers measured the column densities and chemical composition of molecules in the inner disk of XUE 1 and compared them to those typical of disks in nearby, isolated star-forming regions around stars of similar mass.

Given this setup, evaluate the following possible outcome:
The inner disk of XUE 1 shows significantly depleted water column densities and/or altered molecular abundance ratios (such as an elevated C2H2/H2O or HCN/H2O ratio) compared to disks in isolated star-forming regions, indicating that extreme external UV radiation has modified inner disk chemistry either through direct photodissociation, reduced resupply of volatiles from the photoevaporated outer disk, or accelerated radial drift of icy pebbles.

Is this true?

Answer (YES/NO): NO